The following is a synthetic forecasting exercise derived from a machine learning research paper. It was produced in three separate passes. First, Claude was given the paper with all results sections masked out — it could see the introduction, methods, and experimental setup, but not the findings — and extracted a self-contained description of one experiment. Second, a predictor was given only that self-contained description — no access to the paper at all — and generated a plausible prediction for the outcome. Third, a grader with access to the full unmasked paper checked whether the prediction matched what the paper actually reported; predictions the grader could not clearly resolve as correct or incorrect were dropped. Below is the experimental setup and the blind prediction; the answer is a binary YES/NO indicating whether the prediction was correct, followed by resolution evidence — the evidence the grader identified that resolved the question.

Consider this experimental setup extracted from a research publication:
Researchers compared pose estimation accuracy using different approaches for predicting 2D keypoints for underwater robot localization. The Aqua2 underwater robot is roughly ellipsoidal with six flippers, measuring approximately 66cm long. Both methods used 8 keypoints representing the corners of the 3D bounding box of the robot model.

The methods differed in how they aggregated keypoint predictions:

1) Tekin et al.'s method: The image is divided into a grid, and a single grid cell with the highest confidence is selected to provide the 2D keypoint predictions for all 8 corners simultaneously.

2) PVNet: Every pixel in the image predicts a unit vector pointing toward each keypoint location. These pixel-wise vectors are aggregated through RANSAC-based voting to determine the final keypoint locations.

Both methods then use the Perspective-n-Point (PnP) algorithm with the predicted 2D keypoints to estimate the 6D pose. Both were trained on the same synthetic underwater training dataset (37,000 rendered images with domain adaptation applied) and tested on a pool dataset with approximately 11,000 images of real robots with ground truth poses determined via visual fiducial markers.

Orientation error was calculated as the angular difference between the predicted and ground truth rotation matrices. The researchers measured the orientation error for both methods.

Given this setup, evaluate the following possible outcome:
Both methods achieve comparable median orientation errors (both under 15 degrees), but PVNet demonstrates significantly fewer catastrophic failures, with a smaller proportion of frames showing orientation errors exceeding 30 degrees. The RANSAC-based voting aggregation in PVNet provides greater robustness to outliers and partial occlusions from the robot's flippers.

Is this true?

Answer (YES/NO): NO